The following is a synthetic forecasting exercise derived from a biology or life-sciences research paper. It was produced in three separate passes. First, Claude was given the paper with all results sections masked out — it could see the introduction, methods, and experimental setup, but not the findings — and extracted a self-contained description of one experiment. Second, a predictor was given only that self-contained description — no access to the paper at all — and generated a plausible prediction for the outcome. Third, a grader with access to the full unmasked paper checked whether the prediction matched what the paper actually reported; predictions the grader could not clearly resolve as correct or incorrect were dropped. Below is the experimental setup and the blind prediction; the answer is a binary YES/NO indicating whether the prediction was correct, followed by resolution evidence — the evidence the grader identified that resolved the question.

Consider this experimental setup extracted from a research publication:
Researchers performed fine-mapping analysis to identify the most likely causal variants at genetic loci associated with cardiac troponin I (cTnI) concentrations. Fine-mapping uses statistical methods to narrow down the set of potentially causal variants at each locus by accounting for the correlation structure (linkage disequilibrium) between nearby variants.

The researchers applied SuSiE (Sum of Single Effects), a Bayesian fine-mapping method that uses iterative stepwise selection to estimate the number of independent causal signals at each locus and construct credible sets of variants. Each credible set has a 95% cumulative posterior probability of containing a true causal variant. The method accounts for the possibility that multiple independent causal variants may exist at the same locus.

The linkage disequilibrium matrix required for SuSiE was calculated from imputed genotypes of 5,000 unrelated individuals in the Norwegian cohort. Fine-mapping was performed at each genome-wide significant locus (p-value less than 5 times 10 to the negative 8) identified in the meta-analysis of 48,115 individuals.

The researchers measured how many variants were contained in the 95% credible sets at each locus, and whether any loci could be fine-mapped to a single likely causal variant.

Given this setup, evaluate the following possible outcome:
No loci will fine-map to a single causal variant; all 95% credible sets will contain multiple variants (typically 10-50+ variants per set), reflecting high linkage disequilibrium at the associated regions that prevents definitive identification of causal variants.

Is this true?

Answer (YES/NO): NO